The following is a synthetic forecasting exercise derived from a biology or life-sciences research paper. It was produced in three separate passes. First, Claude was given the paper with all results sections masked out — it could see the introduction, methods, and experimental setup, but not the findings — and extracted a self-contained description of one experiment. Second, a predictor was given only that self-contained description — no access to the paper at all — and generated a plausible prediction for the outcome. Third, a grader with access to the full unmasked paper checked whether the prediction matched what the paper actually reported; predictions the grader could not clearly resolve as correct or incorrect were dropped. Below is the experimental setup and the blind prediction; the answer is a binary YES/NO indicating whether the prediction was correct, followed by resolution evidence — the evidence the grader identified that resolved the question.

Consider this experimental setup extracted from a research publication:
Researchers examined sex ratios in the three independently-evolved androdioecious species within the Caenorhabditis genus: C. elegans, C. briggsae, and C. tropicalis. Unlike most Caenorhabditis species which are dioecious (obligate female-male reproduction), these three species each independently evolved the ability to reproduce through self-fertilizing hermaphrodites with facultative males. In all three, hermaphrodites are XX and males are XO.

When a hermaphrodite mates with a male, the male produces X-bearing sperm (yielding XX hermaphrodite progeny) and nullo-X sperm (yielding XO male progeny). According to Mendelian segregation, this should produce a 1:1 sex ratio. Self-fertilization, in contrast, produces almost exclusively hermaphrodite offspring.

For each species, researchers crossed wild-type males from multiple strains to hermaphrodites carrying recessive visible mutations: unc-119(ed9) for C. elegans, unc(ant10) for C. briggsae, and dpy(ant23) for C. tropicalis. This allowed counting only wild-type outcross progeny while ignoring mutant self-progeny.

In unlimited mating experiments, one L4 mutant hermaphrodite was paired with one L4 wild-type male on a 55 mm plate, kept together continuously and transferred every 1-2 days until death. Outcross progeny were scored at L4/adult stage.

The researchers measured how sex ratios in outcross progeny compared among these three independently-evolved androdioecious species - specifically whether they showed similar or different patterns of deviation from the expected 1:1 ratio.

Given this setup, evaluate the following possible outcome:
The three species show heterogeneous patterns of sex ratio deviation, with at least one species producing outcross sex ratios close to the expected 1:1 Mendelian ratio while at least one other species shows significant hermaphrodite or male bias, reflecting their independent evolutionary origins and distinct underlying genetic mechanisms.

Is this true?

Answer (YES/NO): YES